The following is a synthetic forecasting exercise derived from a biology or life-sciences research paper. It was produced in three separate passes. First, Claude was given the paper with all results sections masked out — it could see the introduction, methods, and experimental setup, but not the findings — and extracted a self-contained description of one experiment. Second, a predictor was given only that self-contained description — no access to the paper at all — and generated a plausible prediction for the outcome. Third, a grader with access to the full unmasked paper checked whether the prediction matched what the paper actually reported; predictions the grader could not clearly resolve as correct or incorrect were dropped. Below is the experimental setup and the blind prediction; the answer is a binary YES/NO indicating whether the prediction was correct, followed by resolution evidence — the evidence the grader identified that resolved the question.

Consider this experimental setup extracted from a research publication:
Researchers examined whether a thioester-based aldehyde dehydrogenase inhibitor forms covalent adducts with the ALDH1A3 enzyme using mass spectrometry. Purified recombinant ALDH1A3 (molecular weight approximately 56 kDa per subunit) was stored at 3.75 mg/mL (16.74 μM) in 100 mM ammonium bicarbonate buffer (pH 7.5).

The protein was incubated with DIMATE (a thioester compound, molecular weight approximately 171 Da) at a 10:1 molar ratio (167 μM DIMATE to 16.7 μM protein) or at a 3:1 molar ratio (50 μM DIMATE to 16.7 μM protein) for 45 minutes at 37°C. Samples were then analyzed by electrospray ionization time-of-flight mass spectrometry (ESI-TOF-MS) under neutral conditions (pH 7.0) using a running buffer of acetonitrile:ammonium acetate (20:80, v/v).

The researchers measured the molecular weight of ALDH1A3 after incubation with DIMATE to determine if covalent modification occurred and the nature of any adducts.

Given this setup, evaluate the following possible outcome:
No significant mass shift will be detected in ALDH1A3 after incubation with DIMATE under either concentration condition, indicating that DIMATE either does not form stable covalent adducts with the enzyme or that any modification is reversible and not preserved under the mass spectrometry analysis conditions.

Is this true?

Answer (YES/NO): NO